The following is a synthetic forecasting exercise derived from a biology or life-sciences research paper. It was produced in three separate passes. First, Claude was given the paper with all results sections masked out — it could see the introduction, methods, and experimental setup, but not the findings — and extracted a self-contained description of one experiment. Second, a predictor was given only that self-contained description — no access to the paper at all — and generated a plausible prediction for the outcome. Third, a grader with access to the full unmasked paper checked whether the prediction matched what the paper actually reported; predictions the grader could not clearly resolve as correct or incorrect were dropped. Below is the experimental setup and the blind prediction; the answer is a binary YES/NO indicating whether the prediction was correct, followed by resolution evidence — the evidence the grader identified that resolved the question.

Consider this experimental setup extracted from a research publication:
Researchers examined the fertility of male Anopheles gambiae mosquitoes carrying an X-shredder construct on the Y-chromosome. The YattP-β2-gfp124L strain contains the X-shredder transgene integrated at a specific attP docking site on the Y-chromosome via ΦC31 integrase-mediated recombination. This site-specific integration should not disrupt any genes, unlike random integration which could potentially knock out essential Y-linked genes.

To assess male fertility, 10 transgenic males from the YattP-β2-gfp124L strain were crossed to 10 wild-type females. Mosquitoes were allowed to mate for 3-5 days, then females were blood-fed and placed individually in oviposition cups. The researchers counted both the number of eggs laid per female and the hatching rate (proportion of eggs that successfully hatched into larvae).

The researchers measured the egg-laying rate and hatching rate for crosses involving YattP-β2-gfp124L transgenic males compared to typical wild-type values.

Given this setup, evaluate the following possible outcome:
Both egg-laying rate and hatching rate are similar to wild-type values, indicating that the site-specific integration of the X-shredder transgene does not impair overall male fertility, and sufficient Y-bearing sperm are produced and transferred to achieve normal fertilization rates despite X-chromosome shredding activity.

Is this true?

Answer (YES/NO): NO